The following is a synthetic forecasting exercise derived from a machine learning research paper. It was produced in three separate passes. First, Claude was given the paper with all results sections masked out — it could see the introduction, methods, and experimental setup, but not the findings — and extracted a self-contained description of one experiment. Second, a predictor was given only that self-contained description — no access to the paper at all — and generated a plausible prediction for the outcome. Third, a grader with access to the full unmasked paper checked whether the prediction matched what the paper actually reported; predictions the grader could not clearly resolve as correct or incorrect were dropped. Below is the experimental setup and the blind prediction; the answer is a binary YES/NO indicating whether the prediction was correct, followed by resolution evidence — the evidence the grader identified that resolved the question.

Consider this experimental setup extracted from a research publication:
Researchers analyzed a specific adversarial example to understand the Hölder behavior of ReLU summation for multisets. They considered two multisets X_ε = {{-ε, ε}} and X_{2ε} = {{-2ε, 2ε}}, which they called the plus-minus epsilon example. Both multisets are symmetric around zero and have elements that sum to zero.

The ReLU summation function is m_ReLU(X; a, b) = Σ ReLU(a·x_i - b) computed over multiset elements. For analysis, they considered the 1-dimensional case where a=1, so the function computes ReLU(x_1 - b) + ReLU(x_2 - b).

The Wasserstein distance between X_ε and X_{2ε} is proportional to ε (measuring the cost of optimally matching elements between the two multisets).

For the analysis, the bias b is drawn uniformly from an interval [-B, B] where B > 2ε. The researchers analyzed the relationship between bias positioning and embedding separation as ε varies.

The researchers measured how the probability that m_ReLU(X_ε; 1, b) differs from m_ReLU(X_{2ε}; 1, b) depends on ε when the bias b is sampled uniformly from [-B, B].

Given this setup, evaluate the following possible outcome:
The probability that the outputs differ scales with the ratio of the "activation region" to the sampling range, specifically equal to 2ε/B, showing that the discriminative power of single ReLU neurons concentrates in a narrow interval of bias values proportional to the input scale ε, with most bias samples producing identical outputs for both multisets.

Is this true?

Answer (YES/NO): YES